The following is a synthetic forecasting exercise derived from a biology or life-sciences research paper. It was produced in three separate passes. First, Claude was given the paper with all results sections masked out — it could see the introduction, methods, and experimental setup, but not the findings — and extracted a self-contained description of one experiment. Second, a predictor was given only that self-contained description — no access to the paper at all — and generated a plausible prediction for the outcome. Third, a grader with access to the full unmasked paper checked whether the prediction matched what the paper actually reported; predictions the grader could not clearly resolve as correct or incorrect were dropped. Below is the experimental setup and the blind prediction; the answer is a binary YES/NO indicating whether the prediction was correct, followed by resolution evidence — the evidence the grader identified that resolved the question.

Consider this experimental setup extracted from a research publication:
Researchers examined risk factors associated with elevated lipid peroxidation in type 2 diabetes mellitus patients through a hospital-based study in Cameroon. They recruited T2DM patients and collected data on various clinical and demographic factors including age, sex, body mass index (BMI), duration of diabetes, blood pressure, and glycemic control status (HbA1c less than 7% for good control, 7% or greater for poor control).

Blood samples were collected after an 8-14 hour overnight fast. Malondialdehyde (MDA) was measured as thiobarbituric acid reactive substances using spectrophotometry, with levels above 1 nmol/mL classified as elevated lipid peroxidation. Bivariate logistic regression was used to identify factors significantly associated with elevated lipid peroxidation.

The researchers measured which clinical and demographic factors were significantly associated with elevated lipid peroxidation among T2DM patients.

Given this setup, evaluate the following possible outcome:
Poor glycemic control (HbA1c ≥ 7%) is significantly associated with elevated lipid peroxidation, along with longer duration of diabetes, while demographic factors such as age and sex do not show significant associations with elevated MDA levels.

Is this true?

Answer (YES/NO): NO